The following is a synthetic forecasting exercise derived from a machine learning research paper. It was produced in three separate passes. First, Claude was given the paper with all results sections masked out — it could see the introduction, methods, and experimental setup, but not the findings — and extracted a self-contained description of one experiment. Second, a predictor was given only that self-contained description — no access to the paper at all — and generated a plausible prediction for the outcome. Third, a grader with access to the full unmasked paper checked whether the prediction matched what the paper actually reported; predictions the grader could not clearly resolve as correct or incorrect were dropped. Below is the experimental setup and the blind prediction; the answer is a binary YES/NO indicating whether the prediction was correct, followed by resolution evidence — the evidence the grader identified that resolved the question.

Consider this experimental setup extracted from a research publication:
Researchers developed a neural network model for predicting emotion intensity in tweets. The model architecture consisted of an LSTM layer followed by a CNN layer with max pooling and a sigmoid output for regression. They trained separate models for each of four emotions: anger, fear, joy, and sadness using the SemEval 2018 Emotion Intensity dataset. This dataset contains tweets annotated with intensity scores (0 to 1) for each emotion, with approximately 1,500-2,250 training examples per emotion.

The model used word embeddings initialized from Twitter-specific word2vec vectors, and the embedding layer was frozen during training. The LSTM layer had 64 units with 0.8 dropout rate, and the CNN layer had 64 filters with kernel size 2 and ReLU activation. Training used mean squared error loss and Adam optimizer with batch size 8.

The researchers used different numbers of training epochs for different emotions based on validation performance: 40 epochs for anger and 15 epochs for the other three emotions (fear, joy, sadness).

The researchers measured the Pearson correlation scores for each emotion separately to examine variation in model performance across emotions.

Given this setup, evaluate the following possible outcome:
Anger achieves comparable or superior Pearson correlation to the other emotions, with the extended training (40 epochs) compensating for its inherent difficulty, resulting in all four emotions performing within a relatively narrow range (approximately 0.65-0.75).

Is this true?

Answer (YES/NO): NO